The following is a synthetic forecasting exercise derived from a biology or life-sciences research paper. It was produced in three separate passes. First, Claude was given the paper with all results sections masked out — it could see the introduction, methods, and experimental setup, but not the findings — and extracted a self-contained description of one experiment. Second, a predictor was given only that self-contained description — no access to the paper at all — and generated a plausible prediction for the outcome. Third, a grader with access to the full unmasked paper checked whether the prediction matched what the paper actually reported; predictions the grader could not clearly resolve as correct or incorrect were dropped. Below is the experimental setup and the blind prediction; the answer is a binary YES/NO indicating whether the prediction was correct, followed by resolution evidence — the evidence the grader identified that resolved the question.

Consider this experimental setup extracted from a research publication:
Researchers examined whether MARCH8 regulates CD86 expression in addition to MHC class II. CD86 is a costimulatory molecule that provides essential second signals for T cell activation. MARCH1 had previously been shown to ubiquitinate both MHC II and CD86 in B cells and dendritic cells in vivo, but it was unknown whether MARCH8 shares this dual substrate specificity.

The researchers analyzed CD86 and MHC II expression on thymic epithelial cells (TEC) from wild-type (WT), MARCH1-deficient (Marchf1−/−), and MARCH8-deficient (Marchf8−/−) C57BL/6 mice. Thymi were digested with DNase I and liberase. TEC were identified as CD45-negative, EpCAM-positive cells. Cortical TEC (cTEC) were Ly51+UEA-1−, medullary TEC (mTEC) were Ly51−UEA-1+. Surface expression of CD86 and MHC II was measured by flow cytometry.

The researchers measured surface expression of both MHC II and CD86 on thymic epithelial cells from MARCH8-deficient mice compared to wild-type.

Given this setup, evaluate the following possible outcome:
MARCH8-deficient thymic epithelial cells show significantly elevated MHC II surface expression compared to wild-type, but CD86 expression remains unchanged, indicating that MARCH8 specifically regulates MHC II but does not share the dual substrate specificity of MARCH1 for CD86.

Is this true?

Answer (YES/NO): YES